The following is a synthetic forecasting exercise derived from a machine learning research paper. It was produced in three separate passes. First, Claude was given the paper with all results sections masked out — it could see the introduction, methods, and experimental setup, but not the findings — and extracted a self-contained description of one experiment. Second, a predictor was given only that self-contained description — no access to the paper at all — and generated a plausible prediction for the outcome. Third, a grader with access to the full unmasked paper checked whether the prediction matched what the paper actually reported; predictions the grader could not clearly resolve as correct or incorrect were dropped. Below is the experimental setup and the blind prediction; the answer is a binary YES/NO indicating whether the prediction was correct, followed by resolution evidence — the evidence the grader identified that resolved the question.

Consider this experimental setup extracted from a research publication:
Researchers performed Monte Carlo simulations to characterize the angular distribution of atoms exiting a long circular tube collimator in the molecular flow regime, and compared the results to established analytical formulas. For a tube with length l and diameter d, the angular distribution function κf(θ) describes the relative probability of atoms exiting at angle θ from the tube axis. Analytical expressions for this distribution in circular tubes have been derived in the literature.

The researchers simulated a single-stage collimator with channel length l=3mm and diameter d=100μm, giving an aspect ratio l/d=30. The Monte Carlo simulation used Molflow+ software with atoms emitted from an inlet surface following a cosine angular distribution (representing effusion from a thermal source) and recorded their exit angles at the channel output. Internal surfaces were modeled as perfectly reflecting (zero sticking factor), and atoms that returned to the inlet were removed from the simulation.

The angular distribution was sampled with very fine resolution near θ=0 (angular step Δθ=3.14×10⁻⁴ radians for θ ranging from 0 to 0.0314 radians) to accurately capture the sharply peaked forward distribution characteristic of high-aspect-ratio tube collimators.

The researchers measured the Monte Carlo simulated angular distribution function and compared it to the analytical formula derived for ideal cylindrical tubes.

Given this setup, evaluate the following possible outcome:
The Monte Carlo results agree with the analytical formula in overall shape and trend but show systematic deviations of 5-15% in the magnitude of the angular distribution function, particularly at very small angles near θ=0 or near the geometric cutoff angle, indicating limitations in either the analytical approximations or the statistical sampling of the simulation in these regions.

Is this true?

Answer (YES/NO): NO